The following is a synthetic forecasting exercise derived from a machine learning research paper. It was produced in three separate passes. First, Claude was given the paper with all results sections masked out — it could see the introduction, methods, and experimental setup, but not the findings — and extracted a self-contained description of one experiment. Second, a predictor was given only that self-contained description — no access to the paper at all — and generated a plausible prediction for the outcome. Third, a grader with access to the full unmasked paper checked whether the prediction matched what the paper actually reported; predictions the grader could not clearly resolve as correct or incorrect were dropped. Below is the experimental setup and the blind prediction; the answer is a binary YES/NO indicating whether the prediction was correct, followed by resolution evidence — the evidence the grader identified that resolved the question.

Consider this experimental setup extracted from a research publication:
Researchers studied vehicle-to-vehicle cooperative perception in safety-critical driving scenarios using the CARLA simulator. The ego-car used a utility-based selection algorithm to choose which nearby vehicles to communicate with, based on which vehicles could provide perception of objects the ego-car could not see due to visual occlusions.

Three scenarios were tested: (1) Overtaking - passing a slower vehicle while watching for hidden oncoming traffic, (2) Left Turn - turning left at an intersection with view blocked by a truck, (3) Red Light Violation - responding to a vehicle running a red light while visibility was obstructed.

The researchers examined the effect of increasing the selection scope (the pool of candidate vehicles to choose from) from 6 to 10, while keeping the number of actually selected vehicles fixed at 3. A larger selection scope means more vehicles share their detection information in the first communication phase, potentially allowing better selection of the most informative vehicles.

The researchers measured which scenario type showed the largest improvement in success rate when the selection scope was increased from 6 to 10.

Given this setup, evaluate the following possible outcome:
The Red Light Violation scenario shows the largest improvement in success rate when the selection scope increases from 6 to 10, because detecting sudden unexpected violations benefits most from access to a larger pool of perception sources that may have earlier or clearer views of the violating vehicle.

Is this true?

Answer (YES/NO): YES